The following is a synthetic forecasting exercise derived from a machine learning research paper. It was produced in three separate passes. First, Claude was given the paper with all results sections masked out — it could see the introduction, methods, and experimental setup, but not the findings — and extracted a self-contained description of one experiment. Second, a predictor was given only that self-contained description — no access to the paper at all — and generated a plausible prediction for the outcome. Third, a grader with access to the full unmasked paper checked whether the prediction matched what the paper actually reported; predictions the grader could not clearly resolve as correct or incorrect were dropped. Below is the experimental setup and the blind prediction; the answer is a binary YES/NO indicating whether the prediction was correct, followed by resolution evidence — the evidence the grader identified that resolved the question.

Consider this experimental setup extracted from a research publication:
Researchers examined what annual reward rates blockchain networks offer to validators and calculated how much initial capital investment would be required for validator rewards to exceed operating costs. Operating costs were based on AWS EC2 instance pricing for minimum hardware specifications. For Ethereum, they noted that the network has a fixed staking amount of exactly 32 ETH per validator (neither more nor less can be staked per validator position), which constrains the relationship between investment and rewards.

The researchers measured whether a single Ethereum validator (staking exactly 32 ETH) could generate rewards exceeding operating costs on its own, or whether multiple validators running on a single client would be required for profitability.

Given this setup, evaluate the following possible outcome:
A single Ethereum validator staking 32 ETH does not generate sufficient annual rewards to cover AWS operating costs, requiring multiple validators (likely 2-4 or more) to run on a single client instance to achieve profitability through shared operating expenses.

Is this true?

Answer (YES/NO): YES